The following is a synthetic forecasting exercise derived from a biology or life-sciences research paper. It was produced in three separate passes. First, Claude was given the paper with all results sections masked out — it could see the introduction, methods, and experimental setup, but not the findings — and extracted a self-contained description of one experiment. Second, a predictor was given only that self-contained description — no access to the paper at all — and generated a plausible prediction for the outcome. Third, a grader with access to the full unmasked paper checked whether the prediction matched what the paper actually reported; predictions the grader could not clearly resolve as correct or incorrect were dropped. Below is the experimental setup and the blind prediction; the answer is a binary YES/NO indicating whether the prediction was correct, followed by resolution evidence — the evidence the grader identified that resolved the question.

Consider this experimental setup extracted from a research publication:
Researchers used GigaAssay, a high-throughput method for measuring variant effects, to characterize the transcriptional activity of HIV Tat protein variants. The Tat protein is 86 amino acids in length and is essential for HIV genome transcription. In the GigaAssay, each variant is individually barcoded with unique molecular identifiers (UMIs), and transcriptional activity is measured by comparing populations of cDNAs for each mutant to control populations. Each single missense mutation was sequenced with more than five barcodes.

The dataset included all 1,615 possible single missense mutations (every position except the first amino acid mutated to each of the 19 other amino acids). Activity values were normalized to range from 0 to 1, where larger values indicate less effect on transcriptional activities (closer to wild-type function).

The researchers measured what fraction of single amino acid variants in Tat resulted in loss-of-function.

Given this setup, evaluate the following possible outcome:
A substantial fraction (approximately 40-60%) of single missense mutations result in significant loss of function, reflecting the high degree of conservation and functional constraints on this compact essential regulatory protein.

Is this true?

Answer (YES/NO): NO